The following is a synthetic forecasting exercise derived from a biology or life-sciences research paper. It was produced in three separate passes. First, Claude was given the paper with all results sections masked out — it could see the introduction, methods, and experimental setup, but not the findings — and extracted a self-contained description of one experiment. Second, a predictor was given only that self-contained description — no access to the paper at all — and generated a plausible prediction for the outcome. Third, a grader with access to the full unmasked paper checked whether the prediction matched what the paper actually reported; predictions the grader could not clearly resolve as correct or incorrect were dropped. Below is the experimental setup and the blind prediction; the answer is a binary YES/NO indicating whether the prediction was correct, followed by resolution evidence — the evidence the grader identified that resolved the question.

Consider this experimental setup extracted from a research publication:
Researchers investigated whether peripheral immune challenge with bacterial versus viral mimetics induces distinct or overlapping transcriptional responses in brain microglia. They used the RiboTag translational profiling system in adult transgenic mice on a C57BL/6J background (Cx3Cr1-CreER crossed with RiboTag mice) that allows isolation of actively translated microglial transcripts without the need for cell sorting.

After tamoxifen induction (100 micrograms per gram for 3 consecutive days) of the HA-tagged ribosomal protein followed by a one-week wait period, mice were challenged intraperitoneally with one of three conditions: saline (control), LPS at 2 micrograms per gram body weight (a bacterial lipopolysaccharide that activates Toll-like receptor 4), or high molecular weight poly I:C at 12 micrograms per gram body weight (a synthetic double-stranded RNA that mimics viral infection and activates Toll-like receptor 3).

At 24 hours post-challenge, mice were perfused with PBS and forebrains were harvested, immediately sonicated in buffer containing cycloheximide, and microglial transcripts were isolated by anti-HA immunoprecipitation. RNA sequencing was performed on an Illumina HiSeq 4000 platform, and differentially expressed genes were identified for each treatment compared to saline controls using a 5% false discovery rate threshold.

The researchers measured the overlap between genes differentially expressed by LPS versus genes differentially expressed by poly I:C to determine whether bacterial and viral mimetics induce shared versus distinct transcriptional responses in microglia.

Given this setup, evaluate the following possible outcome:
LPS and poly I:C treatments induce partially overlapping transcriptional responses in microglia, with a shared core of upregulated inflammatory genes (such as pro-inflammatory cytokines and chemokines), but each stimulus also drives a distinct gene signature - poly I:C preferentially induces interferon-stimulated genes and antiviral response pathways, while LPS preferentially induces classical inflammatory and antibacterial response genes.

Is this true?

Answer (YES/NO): YES